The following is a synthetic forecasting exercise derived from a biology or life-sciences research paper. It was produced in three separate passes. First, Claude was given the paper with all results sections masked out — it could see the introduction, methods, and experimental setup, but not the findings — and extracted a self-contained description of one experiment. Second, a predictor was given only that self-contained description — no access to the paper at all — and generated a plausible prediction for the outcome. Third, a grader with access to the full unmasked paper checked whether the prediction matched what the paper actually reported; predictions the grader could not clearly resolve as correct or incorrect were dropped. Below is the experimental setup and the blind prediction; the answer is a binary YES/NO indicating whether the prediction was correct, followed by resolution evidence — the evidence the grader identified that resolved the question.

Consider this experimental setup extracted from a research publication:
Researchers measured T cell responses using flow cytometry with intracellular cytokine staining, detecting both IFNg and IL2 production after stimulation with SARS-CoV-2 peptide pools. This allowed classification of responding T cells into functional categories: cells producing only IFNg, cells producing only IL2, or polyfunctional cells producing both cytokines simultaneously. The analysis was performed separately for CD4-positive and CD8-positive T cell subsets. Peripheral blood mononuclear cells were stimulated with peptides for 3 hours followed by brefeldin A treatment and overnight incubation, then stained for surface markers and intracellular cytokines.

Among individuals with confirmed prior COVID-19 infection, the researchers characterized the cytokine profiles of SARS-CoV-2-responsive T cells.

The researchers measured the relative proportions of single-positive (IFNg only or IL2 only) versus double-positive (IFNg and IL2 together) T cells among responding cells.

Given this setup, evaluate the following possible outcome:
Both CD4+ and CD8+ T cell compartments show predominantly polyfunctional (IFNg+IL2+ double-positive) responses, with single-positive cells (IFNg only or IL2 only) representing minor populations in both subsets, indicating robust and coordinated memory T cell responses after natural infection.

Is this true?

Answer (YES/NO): NO